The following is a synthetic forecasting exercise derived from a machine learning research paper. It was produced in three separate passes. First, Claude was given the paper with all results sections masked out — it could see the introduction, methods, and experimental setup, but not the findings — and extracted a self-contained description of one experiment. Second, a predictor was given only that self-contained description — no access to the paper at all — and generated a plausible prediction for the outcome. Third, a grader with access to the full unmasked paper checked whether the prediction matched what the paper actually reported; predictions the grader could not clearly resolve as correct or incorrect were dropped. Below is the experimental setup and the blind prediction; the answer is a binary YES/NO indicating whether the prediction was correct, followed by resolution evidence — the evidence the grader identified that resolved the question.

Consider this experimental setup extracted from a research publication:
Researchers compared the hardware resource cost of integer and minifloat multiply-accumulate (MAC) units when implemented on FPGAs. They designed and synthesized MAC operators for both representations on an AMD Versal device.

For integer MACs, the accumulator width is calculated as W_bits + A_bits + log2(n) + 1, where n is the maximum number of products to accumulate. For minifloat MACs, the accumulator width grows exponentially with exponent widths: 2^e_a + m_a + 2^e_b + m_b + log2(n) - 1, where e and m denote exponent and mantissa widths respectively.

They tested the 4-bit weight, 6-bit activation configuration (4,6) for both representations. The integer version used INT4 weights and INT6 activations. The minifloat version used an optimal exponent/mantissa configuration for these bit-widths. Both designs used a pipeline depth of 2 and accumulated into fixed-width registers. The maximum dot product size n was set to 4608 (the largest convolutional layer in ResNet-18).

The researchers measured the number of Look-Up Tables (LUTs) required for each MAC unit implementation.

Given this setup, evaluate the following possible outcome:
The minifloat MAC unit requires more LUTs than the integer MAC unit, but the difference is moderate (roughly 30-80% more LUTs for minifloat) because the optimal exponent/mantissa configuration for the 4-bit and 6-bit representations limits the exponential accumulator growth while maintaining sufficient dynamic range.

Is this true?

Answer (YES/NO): NO